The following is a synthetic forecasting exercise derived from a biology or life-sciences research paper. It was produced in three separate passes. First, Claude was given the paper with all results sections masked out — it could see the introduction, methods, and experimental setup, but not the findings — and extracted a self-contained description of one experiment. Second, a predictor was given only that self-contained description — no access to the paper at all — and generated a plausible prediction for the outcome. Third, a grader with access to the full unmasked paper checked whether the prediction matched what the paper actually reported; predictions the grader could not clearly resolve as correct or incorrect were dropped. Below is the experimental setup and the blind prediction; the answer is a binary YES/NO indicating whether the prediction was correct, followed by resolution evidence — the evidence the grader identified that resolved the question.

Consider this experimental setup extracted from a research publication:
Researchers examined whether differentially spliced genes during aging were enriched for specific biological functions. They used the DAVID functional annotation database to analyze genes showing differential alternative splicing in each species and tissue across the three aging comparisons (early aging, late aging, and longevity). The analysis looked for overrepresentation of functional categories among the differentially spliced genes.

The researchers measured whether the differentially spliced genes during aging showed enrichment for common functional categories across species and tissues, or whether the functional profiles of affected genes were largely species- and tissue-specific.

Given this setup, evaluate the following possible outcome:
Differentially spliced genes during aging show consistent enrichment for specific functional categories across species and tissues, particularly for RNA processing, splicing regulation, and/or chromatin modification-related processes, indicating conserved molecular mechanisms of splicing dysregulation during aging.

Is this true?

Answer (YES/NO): YES